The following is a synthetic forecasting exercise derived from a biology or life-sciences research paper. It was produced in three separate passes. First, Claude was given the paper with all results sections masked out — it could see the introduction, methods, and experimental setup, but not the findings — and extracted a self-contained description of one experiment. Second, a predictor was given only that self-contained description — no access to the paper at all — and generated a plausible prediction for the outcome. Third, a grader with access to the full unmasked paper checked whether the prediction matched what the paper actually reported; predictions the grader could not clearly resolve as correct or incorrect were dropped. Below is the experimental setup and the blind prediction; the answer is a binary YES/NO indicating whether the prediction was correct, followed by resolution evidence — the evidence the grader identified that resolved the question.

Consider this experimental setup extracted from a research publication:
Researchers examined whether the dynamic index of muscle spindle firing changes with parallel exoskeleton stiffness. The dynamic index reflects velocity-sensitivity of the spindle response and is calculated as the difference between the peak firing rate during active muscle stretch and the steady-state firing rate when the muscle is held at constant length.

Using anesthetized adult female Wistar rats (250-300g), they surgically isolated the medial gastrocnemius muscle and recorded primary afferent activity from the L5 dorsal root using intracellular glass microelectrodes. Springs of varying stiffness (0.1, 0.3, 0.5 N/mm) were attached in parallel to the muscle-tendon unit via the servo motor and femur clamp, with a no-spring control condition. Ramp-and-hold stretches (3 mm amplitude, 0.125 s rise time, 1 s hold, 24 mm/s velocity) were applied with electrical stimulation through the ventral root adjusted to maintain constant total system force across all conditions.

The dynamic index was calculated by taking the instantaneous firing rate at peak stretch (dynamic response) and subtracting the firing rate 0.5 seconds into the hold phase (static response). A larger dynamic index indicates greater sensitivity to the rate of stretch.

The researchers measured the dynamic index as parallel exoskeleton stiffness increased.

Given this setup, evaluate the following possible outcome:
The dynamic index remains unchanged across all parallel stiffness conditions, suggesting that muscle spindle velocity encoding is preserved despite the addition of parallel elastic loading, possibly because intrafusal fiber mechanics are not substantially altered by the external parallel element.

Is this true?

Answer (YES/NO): YES